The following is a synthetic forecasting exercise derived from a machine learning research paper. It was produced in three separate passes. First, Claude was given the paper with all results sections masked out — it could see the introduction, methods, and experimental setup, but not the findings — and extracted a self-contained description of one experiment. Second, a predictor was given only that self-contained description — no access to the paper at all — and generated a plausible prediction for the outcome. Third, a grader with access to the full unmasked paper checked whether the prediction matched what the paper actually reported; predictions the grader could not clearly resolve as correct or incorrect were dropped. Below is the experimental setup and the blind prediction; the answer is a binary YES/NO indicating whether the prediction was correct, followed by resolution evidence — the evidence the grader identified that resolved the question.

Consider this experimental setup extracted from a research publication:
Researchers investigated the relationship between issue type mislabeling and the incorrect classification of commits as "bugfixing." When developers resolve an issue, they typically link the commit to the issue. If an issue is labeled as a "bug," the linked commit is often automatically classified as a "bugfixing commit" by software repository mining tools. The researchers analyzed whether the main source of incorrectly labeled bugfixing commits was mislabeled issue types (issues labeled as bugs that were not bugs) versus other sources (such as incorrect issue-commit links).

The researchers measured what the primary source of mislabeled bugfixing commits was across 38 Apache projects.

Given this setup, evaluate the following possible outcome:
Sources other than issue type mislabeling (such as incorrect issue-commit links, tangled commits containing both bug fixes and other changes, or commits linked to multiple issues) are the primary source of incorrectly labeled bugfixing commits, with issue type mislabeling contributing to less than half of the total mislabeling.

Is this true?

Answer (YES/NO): NO